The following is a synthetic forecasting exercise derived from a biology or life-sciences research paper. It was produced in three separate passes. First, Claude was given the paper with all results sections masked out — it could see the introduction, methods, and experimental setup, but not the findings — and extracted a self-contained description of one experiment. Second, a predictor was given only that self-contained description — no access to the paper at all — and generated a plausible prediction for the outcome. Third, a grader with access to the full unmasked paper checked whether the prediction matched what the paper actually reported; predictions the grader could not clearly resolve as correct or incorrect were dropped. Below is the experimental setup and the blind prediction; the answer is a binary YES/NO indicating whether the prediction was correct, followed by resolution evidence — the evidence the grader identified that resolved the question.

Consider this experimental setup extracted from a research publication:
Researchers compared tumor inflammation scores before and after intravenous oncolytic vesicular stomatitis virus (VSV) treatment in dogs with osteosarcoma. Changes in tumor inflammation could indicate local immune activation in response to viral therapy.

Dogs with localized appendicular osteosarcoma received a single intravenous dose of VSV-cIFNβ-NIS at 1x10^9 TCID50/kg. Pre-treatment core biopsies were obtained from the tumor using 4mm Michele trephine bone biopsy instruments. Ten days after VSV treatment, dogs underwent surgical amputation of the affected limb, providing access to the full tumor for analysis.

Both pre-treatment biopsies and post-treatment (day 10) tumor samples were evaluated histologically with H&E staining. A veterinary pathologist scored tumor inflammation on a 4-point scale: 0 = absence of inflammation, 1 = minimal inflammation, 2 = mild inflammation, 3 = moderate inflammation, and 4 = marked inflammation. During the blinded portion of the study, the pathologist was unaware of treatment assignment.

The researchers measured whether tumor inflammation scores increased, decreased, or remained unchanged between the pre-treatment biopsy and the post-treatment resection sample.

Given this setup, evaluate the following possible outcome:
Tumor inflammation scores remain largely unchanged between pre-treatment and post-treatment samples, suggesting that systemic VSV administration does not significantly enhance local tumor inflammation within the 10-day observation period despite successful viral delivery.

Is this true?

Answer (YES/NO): NO